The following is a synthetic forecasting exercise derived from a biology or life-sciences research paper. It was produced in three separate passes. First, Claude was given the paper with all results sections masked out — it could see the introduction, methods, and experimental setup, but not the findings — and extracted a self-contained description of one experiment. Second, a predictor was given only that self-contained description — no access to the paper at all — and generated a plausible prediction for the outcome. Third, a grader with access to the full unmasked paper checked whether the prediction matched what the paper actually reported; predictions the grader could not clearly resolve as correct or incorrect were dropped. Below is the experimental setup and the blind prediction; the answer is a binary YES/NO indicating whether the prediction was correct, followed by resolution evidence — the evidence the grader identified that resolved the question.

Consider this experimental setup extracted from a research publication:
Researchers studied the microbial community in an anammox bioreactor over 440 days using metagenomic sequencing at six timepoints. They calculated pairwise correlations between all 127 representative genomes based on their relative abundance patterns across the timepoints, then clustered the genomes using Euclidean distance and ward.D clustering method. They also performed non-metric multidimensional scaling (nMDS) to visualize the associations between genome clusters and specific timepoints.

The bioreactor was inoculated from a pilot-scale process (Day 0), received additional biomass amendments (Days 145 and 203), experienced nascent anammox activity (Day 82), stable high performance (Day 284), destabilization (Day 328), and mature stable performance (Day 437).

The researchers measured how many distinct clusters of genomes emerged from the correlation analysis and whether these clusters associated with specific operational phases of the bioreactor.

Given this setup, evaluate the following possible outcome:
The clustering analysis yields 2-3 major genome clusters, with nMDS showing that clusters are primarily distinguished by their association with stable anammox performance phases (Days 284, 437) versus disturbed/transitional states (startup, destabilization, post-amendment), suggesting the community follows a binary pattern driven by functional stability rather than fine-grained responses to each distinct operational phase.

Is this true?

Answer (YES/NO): NO